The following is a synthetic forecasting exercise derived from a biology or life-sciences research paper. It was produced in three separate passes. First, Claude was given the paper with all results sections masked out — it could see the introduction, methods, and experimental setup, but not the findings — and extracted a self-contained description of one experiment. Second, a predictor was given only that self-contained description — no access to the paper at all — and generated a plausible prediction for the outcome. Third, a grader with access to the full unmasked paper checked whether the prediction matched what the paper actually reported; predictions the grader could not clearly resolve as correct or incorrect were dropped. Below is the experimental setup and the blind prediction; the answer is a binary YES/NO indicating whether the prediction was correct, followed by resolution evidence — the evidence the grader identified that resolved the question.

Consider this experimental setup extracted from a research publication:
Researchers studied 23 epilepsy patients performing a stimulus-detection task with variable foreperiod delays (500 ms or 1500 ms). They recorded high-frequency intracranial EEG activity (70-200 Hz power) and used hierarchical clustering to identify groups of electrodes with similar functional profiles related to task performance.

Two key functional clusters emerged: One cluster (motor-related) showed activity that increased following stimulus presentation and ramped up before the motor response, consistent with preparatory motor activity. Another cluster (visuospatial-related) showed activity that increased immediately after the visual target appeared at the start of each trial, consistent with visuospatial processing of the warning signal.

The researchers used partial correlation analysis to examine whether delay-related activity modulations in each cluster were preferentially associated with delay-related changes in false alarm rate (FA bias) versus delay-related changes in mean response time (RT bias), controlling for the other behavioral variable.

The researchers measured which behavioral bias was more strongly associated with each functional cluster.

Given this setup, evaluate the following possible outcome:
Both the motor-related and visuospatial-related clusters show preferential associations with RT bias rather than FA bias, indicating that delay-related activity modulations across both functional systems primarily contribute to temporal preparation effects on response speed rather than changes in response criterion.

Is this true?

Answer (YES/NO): NO